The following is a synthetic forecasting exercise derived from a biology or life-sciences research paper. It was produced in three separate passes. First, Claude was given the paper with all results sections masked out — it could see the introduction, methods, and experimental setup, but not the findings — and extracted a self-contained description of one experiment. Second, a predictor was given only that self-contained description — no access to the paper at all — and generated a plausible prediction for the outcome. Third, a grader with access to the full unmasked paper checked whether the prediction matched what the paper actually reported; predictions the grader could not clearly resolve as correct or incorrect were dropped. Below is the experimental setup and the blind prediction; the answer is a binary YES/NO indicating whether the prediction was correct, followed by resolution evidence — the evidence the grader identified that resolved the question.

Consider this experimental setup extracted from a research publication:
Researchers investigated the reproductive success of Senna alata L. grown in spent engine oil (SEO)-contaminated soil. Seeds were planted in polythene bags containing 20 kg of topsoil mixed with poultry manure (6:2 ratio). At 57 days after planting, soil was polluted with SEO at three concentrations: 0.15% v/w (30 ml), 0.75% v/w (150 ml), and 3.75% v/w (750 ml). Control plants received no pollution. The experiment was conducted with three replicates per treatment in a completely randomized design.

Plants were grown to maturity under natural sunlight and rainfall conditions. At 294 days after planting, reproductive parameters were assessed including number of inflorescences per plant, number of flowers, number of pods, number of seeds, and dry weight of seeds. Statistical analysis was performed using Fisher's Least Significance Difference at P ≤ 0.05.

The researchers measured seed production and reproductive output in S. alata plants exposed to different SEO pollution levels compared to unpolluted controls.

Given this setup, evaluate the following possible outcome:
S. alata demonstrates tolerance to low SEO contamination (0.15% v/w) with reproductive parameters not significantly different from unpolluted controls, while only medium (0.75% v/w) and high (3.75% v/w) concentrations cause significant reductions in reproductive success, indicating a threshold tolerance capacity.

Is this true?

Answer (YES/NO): NO